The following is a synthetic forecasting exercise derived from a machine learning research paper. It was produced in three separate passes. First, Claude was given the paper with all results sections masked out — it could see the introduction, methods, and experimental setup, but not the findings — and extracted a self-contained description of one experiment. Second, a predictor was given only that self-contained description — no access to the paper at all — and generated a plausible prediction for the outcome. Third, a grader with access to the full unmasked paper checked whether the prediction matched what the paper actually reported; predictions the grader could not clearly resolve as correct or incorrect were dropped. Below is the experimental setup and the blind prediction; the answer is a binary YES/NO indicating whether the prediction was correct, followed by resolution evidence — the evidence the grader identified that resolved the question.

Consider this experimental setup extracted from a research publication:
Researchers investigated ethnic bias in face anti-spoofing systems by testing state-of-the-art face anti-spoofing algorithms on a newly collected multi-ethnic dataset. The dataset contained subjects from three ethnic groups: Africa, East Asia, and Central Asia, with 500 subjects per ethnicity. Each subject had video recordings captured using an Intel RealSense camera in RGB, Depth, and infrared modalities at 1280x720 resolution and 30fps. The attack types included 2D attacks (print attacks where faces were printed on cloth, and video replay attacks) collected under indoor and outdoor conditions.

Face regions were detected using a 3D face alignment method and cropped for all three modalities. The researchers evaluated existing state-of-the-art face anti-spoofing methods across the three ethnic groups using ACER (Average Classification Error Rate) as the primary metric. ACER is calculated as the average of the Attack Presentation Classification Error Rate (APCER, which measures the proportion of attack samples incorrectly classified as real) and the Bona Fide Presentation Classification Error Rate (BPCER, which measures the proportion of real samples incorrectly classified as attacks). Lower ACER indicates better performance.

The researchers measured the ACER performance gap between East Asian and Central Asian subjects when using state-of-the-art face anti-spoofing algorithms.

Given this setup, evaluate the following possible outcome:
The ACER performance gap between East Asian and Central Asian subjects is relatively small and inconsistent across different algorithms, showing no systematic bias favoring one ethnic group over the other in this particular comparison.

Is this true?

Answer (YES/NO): NO